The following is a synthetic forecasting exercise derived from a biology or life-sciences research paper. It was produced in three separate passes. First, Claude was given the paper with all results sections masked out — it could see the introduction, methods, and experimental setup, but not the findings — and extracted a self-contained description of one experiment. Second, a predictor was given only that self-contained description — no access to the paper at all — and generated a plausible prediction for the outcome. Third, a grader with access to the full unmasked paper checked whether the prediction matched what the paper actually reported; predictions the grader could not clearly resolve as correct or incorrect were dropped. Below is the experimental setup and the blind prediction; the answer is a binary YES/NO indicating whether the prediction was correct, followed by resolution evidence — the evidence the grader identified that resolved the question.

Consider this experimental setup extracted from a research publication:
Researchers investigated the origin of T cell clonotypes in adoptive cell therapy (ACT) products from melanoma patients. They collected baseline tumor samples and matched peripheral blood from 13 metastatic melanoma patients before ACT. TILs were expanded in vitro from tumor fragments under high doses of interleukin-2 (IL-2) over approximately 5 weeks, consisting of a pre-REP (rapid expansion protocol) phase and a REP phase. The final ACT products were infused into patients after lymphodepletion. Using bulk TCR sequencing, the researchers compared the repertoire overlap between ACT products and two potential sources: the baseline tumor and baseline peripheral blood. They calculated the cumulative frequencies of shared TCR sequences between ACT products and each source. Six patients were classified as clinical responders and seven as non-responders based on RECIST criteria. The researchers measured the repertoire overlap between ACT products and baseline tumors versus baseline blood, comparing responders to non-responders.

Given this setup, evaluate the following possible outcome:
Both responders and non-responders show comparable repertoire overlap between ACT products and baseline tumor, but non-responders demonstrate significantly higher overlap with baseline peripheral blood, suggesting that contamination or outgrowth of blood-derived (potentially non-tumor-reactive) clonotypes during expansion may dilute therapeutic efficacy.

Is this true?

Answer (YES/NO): NO